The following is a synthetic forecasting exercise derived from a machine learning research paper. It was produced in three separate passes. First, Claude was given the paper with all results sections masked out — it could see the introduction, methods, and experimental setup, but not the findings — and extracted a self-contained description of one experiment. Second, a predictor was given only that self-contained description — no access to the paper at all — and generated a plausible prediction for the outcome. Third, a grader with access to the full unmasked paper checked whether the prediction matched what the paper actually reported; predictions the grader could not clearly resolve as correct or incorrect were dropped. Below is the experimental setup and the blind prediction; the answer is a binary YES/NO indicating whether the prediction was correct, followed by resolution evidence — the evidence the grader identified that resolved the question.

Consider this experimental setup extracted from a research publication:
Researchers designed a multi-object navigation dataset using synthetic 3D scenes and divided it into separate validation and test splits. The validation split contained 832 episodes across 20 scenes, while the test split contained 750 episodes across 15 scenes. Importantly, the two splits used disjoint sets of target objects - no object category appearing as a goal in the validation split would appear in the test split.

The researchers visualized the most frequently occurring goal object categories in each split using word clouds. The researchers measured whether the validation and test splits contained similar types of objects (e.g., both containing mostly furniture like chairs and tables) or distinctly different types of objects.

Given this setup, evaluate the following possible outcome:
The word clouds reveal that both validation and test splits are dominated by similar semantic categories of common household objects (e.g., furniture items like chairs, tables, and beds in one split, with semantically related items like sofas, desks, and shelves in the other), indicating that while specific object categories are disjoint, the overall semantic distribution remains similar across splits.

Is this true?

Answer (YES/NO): NO